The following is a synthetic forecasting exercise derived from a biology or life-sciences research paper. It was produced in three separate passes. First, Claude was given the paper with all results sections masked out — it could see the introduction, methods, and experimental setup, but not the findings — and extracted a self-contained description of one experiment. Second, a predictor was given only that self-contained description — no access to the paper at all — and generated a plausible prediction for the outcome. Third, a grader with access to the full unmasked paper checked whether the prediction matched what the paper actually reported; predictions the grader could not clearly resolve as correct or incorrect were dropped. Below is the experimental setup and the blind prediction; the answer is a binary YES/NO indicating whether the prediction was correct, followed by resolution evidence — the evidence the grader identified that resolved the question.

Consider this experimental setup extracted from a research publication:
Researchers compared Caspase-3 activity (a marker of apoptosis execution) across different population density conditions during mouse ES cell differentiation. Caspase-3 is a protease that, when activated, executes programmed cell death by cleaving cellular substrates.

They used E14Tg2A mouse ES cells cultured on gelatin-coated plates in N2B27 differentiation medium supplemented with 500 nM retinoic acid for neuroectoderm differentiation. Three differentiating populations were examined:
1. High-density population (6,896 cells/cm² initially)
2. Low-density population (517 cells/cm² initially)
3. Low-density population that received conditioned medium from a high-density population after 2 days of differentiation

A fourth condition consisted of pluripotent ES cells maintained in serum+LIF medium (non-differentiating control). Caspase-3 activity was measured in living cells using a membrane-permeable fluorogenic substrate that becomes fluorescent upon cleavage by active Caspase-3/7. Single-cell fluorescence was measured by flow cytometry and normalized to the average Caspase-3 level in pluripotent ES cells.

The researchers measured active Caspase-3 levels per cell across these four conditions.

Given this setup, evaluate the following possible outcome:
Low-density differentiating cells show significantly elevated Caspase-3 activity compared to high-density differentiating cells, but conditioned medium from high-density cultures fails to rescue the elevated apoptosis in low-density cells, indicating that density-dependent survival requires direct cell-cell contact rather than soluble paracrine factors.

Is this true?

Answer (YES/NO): NO